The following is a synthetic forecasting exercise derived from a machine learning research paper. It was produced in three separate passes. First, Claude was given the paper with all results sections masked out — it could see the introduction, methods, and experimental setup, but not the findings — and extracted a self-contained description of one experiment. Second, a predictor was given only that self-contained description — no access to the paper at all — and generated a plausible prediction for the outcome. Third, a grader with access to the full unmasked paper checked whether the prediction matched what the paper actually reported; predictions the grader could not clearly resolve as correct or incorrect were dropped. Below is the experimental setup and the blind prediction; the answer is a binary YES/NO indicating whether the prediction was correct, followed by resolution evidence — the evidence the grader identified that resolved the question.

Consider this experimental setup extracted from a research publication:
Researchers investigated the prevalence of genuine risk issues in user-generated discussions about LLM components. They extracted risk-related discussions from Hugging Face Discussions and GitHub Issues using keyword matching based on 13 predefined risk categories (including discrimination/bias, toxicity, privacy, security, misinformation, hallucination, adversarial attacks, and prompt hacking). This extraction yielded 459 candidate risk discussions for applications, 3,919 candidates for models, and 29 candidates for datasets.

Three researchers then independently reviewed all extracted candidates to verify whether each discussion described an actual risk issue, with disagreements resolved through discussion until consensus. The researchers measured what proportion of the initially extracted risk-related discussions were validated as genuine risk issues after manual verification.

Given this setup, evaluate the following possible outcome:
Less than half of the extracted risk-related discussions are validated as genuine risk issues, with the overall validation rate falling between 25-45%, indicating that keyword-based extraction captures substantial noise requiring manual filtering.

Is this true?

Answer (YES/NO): NO